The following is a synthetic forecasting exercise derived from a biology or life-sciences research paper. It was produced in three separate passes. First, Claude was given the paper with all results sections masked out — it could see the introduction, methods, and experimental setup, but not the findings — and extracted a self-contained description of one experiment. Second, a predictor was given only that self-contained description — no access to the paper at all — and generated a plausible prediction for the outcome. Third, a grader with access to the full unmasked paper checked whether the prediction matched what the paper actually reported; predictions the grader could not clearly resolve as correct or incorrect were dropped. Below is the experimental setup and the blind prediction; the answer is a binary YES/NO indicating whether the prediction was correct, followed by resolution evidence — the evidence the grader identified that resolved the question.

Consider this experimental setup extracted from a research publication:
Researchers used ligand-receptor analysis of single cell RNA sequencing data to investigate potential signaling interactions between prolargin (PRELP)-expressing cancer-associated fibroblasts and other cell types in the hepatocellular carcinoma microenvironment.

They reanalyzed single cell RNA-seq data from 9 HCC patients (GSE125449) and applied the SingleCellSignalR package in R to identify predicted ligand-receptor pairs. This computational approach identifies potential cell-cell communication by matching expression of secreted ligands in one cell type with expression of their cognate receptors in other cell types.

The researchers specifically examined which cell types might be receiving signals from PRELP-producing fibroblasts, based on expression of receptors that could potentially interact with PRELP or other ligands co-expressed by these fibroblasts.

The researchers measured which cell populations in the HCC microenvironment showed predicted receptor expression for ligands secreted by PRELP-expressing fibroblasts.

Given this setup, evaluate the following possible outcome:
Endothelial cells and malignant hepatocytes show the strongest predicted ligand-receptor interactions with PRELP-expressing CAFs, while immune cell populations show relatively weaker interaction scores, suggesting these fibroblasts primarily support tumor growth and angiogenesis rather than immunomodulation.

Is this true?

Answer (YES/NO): NO